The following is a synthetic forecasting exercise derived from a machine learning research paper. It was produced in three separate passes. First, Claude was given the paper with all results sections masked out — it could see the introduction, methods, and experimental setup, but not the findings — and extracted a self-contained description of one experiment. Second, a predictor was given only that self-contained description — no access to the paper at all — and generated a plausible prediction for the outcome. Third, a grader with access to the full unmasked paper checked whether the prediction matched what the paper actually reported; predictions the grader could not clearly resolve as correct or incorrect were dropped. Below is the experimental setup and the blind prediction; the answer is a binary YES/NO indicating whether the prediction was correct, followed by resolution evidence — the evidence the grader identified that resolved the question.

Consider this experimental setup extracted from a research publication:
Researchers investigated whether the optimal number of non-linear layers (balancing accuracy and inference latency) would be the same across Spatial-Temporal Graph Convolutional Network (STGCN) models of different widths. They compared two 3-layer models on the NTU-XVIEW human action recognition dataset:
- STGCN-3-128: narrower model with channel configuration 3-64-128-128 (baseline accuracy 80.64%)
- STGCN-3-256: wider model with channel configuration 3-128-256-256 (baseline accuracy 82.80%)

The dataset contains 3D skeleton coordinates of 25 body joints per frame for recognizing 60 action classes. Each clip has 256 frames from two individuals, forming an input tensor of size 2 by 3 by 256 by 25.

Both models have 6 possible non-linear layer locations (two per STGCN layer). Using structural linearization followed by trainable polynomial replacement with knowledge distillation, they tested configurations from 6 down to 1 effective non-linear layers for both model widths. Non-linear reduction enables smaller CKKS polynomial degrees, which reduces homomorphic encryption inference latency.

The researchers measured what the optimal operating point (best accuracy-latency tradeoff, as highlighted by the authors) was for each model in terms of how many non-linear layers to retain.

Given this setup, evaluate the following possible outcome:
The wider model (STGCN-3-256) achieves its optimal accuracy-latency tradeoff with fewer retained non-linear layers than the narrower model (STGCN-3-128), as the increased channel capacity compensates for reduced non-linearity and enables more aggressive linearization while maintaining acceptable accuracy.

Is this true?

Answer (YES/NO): NO